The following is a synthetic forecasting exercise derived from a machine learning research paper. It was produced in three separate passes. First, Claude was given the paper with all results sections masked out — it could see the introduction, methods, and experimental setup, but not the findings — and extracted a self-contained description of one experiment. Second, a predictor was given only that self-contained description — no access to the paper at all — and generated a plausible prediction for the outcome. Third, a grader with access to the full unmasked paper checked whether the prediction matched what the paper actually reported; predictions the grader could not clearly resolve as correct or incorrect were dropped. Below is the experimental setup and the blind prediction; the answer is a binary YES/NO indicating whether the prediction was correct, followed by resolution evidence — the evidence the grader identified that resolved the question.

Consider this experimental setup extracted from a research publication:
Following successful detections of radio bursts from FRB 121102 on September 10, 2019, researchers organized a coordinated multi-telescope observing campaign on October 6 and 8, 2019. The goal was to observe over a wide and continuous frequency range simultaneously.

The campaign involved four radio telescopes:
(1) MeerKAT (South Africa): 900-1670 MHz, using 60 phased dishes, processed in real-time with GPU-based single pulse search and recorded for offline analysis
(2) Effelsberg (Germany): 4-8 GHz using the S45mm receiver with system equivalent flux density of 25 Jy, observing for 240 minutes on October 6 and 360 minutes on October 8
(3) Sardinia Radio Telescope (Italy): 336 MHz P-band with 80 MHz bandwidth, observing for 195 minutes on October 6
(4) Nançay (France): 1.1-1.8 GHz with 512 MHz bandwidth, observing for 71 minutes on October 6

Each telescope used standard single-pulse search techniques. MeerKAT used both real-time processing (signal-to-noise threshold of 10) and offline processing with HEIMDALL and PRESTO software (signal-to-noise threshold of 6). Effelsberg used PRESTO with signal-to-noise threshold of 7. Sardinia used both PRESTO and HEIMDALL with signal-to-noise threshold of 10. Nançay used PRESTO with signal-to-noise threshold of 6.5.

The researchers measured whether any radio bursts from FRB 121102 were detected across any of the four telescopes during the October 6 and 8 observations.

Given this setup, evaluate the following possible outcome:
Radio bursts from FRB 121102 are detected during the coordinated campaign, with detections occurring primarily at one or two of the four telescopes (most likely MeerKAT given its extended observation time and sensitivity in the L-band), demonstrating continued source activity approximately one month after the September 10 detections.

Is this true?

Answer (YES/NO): NO